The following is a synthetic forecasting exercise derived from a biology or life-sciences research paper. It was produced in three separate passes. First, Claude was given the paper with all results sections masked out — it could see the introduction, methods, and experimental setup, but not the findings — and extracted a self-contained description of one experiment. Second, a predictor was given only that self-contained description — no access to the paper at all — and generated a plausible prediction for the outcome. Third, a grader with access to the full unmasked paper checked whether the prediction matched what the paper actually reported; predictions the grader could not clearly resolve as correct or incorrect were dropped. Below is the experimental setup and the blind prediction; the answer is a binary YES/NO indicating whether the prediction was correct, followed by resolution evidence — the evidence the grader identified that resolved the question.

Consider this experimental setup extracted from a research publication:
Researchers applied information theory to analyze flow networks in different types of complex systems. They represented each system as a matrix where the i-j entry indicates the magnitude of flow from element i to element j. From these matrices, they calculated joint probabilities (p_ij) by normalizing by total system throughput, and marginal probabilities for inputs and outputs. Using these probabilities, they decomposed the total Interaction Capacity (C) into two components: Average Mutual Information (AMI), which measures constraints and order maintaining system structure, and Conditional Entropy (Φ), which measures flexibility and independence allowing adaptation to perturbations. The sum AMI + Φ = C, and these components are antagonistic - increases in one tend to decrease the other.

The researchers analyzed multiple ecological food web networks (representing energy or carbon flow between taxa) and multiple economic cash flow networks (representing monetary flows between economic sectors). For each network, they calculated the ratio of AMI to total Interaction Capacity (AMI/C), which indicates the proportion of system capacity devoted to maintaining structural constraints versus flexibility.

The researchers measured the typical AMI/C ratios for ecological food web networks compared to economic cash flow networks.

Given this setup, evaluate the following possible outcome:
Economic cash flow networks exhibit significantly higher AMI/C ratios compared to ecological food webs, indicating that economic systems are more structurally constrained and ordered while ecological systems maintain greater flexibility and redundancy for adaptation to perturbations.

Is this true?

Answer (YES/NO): NO